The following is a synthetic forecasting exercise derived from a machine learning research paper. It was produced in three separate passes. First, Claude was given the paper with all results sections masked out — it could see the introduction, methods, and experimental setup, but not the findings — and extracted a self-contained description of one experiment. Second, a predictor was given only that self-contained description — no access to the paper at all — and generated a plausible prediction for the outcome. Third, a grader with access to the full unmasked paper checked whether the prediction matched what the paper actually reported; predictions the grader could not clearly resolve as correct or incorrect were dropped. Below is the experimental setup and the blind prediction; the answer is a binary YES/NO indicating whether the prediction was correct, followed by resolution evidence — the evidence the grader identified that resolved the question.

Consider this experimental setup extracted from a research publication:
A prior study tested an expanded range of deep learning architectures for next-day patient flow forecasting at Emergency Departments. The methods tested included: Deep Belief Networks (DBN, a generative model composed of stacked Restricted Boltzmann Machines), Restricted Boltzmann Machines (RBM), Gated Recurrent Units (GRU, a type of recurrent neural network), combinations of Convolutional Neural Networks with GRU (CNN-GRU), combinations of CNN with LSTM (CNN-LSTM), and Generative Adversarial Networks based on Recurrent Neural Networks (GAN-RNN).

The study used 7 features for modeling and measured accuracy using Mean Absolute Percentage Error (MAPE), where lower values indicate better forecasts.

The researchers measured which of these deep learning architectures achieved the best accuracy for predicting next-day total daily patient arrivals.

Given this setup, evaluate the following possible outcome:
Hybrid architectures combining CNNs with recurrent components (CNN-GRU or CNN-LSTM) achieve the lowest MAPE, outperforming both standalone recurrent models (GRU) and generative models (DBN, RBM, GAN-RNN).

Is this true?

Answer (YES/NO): NO